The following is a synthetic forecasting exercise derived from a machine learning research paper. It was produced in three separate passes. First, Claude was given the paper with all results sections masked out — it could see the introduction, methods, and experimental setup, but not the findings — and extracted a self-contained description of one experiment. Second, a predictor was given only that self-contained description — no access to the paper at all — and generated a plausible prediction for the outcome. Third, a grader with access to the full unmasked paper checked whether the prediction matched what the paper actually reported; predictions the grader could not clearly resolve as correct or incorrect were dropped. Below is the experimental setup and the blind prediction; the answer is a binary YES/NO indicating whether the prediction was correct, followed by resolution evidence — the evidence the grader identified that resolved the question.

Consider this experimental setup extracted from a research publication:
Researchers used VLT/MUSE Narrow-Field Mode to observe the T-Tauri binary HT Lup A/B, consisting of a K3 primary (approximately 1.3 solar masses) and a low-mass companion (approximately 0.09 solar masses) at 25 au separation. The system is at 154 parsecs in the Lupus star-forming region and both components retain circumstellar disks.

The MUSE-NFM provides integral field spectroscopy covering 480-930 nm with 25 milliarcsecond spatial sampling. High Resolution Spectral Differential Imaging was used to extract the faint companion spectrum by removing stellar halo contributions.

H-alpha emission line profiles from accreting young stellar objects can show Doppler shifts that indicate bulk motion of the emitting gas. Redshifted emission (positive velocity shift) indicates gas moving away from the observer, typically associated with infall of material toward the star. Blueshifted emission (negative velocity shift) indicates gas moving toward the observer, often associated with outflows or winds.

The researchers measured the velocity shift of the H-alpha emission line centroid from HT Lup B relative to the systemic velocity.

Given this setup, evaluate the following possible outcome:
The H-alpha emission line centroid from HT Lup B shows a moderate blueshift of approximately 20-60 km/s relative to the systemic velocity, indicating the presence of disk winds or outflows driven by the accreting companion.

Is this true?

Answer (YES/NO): NO